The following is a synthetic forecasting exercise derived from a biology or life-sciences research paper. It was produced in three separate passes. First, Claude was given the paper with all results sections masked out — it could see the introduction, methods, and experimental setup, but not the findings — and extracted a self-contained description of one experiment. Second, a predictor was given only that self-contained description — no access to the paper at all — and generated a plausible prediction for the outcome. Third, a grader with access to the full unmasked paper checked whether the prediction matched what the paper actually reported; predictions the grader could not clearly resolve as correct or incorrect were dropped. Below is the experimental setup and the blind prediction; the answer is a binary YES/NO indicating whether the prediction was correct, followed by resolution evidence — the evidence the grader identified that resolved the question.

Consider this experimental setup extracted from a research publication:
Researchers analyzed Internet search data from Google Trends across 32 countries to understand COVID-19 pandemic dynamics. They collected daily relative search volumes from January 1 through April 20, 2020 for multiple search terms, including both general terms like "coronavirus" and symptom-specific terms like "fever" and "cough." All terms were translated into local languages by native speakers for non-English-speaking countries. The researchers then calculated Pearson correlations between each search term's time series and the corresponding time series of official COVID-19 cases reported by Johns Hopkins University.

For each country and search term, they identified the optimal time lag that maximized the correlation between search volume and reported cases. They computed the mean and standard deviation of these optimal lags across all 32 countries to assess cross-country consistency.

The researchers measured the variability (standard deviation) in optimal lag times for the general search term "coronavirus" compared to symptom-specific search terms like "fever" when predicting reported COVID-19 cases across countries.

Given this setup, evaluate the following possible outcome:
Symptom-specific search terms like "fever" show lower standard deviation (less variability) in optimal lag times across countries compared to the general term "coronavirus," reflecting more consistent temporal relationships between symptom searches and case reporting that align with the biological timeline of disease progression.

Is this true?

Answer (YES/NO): YES